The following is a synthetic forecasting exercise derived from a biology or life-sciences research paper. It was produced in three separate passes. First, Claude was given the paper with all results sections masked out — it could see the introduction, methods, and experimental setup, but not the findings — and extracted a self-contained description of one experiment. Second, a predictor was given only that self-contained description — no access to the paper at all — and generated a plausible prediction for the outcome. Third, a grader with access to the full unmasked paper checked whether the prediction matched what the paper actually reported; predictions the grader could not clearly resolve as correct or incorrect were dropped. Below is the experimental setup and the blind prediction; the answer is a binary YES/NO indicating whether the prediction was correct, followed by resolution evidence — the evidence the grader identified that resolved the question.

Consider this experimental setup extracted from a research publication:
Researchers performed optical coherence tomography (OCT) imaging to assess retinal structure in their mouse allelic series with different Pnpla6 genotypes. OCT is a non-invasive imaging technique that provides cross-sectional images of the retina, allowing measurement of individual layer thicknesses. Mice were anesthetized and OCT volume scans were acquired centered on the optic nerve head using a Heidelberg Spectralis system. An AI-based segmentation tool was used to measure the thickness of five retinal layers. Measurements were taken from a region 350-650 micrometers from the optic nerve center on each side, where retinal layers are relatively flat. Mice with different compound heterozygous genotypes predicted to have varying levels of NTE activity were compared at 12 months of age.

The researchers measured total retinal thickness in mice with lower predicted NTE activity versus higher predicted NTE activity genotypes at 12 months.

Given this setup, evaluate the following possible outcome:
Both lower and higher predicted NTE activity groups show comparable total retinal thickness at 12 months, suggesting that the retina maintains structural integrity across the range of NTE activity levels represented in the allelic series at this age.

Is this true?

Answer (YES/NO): NO